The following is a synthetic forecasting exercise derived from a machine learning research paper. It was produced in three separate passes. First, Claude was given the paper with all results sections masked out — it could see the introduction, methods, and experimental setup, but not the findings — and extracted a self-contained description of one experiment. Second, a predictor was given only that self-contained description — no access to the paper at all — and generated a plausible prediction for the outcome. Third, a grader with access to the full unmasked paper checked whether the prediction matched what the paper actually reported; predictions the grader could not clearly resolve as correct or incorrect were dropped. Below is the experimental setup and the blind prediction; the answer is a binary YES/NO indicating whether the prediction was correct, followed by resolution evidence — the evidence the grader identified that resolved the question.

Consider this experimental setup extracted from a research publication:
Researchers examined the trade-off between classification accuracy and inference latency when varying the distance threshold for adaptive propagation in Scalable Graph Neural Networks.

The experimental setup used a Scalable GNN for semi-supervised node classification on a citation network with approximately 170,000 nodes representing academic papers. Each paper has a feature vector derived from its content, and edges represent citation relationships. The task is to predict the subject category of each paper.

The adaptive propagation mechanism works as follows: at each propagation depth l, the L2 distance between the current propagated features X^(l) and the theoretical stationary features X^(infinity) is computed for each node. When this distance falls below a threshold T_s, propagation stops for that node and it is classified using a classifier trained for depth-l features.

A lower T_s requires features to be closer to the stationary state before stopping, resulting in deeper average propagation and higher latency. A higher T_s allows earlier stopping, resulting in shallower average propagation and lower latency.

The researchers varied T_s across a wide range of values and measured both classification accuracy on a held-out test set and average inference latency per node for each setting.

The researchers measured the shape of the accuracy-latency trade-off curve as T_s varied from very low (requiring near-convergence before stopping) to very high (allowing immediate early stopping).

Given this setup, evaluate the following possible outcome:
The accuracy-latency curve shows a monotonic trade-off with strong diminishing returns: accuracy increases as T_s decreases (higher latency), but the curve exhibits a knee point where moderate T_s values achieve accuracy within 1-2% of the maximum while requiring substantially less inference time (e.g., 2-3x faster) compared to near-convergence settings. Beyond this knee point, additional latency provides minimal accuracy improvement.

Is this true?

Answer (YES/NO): NO